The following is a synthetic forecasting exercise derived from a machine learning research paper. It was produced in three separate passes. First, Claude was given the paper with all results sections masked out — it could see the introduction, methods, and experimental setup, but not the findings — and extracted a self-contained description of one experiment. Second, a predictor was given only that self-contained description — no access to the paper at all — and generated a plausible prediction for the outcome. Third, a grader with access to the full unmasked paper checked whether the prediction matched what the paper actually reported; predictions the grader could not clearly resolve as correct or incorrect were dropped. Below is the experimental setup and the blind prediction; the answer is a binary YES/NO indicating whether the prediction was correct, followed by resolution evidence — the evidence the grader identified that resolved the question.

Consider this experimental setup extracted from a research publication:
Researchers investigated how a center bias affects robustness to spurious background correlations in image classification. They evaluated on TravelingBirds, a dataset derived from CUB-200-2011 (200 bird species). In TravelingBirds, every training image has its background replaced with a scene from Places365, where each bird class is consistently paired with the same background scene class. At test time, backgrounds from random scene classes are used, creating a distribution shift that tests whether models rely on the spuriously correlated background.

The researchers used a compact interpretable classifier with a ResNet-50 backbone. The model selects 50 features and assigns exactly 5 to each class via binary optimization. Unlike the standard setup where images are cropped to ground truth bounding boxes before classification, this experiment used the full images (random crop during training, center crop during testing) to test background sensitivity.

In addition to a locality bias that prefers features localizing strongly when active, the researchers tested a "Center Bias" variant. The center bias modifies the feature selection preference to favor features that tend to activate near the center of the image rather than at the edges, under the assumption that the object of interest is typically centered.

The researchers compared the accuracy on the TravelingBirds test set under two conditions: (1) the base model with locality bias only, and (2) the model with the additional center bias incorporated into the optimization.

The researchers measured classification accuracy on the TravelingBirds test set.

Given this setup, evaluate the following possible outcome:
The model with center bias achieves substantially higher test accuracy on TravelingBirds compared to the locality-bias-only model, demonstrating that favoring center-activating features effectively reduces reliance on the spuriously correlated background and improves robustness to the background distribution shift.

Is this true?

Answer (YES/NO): YES